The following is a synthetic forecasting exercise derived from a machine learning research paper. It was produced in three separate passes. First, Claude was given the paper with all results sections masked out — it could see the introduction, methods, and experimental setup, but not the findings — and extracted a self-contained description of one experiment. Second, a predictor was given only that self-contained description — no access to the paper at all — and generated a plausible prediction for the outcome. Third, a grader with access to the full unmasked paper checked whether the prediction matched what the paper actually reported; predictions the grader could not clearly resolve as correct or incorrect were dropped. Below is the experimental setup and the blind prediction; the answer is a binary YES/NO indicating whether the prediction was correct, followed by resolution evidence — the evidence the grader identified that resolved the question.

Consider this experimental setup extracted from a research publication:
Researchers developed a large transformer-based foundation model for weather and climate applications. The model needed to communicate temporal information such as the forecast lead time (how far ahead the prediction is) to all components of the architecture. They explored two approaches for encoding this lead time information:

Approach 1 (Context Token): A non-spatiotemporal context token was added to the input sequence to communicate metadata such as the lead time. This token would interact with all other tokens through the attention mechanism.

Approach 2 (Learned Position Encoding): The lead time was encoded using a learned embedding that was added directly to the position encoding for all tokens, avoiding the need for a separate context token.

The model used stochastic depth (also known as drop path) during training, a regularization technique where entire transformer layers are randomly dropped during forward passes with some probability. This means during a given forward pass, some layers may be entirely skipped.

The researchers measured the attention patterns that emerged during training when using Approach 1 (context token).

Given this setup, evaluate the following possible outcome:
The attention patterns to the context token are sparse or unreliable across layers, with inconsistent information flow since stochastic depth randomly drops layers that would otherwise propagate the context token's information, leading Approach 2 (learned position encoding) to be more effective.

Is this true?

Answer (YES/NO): NO